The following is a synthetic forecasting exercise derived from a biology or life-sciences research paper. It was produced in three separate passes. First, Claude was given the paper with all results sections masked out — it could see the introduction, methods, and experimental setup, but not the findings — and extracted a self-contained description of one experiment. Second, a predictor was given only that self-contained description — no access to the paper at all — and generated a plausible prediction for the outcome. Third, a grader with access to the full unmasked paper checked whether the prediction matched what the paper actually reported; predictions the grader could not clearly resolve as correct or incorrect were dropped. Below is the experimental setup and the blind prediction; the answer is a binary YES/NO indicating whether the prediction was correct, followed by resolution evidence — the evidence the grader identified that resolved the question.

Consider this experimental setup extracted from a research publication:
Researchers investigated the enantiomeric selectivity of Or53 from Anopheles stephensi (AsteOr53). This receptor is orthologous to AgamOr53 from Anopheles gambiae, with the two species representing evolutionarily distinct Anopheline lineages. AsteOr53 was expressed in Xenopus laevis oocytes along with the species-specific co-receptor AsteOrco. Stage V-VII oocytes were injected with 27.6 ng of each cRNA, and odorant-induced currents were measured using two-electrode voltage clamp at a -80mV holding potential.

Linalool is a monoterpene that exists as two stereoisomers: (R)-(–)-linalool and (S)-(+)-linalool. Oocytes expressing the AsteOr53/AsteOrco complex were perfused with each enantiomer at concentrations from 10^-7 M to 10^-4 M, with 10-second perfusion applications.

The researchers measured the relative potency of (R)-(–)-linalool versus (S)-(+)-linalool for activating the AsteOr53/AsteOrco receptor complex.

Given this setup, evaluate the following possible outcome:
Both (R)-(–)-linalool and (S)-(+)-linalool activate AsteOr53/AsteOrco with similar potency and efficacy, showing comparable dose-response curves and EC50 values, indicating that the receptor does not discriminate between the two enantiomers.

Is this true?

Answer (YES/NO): NO